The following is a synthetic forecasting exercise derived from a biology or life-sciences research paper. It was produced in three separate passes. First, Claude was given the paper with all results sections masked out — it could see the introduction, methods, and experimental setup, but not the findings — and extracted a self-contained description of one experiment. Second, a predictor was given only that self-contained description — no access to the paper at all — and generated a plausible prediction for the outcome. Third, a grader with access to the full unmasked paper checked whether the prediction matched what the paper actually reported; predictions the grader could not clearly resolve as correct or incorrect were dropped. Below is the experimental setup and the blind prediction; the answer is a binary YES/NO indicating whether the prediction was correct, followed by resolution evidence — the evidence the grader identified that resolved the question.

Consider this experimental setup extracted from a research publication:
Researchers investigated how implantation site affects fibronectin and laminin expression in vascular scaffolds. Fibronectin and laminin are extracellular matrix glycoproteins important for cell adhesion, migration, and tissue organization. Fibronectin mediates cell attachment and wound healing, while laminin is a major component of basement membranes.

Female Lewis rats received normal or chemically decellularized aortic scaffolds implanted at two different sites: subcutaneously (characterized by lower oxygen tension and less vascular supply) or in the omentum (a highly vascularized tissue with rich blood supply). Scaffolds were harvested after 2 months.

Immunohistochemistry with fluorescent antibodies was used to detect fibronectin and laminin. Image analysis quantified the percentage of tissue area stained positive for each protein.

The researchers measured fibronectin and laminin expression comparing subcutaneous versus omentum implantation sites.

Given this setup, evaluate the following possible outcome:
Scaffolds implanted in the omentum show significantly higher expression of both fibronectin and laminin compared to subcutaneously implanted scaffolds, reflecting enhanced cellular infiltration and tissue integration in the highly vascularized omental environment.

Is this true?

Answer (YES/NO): NO